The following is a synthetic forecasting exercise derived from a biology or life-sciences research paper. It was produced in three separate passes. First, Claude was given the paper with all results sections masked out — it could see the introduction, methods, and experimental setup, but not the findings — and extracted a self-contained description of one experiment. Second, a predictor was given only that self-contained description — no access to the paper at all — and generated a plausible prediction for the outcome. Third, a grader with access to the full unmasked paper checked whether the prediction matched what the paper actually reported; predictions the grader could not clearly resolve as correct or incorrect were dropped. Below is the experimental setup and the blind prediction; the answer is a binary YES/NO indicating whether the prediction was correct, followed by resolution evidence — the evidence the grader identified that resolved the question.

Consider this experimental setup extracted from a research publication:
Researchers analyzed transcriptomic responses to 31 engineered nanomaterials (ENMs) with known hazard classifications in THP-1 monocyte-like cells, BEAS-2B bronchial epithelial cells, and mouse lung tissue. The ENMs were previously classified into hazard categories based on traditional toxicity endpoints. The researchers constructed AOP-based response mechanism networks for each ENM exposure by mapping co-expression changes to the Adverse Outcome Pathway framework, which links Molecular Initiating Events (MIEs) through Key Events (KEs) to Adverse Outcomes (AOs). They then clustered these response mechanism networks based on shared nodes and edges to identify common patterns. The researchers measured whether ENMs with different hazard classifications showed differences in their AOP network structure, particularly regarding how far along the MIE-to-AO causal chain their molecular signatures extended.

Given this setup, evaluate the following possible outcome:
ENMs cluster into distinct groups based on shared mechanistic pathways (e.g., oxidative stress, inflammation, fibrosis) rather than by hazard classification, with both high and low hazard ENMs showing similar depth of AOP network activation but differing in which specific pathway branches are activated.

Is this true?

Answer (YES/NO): NO